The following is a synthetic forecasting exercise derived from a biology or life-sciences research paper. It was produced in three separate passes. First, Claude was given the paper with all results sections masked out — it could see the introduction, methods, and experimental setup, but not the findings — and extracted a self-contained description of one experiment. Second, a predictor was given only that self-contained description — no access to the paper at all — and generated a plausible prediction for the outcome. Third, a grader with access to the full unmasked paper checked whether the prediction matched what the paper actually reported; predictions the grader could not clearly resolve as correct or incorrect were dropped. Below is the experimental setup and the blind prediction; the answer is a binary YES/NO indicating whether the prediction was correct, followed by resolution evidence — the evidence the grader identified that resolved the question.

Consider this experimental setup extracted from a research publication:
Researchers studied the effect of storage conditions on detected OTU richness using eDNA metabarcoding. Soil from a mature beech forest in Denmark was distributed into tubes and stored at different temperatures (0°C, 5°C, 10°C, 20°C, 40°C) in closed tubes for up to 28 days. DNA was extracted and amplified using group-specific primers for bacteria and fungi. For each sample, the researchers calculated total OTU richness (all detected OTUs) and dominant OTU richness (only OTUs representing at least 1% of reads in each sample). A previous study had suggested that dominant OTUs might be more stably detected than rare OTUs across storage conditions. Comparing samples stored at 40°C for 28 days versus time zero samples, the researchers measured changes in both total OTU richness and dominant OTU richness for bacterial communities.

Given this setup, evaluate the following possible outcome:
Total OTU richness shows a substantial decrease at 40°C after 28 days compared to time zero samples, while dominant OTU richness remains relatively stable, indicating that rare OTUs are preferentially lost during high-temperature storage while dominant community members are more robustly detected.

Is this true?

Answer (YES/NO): NO